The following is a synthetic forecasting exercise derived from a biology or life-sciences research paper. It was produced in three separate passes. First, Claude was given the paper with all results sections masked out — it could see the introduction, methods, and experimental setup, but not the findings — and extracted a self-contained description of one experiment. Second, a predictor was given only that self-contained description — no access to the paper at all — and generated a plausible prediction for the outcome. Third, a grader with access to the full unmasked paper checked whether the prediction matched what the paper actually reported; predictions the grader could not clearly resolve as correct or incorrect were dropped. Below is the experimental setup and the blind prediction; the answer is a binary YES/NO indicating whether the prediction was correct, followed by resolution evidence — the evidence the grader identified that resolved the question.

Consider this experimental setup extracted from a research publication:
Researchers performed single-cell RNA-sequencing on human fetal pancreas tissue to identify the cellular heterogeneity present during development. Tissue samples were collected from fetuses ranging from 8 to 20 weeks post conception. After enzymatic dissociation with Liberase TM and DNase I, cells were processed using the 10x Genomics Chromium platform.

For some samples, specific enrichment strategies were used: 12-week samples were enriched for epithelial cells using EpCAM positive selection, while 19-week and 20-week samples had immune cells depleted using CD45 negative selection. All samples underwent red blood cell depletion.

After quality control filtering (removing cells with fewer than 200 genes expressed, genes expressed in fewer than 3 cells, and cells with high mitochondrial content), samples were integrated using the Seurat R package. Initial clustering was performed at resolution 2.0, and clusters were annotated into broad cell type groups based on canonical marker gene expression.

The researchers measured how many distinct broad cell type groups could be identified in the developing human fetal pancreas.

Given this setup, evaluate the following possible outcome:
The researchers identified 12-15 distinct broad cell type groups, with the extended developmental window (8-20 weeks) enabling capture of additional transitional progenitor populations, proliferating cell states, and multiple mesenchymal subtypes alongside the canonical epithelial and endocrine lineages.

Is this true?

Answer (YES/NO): NO